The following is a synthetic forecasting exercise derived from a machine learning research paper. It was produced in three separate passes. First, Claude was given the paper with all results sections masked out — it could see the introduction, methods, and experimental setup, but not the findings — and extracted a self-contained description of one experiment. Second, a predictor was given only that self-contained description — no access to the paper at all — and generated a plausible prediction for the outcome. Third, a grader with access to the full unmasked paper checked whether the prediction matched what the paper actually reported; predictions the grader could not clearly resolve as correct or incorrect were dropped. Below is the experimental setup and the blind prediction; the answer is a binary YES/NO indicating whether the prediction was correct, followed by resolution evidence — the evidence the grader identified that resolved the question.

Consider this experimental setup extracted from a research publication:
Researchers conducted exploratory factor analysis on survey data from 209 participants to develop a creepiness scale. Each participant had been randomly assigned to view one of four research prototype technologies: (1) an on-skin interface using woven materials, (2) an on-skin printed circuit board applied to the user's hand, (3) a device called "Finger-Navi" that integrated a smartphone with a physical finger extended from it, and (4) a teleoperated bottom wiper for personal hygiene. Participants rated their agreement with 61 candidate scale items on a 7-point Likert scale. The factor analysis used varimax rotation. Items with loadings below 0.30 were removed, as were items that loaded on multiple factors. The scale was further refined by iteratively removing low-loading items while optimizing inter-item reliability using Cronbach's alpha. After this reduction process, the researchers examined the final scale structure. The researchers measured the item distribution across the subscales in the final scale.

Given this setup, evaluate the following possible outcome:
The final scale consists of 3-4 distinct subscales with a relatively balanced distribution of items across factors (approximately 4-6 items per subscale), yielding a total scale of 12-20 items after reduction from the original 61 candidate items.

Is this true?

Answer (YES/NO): NO